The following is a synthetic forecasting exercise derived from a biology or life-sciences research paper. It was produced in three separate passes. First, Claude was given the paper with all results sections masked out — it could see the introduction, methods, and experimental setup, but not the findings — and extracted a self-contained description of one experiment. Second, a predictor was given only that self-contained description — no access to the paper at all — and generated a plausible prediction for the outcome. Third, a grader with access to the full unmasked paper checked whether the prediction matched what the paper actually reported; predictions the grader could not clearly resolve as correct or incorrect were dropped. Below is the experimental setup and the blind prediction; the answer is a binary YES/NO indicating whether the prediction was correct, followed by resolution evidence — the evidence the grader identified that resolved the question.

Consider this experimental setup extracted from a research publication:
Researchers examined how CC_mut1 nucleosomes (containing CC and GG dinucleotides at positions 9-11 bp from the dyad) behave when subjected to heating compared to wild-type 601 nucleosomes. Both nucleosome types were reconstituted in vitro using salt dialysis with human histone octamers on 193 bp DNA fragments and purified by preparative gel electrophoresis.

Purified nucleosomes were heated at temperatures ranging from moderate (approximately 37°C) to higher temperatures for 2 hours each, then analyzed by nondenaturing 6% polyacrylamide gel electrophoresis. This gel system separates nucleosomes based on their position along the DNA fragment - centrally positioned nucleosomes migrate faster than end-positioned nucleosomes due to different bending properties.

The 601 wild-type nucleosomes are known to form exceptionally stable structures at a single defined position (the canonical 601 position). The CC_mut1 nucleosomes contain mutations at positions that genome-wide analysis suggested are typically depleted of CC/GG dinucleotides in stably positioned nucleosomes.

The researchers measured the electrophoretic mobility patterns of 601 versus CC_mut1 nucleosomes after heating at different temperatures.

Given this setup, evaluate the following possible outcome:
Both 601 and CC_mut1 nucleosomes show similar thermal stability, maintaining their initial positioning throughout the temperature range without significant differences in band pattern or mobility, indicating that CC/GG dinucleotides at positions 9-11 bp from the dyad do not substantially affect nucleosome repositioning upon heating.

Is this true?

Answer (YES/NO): NO